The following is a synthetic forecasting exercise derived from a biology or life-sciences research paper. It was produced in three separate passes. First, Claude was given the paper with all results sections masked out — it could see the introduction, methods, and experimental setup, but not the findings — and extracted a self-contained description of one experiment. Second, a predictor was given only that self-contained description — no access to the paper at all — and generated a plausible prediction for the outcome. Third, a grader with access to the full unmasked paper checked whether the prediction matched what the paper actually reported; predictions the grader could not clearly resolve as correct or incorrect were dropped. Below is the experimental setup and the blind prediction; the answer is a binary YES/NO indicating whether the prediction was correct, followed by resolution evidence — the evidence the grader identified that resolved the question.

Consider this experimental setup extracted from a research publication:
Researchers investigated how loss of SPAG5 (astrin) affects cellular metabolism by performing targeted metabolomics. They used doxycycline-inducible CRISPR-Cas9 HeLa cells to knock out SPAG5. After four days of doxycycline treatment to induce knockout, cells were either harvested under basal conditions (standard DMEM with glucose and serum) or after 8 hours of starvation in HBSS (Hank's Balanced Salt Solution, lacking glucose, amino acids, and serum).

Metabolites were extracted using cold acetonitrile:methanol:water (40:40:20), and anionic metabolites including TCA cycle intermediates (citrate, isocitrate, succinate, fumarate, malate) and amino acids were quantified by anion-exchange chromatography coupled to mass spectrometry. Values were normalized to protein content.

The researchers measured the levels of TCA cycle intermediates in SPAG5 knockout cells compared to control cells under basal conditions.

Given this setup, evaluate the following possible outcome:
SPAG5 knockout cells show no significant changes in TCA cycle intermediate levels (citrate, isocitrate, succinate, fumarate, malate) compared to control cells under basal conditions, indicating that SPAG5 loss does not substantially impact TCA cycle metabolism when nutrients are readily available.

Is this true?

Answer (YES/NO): NO